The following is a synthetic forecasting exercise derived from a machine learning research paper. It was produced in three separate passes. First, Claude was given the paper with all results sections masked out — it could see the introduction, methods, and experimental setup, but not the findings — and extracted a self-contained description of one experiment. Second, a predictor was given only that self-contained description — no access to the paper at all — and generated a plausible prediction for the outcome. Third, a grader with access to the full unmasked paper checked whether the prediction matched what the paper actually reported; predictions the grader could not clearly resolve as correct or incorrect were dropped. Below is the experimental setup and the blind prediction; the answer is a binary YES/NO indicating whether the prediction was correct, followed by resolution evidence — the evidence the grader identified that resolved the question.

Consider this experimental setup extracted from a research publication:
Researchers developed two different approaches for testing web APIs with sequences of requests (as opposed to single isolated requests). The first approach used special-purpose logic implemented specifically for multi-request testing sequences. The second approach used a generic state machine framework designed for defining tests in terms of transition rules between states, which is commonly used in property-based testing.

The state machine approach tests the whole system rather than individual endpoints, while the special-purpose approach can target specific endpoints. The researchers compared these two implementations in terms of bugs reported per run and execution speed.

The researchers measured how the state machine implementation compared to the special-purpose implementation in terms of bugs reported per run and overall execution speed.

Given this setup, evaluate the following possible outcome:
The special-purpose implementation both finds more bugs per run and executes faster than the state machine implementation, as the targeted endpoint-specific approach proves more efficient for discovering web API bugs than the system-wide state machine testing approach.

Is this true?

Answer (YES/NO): NO